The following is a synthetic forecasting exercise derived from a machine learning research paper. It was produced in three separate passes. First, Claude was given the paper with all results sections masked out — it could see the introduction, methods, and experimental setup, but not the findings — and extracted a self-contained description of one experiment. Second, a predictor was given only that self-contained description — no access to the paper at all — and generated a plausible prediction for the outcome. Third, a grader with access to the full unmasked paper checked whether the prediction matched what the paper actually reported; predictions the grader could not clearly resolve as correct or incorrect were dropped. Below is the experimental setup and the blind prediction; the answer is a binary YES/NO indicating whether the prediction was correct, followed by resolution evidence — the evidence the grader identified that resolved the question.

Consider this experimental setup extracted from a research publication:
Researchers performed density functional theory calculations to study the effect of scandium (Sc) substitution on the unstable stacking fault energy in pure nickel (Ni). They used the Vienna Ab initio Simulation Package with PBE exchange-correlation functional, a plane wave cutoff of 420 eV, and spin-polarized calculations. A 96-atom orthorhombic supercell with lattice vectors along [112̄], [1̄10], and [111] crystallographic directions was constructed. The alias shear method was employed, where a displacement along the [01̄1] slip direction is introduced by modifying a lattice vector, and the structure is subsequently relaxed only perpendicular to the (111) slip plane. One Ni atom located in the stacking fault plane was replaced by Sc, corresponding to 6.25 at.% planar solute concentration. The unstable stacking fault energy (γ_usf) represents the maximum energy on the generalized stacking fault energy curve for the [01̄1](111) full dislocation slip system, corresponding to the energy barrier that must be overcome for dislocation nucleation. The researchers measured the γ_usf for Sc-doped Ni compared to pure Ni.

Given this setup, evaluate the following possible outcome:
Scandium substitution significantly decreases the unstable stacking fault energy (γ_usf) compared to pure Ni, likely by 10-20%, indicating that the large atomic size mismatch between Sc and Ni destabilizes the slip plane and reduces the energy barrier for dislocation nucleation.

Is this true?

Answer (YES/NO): NO